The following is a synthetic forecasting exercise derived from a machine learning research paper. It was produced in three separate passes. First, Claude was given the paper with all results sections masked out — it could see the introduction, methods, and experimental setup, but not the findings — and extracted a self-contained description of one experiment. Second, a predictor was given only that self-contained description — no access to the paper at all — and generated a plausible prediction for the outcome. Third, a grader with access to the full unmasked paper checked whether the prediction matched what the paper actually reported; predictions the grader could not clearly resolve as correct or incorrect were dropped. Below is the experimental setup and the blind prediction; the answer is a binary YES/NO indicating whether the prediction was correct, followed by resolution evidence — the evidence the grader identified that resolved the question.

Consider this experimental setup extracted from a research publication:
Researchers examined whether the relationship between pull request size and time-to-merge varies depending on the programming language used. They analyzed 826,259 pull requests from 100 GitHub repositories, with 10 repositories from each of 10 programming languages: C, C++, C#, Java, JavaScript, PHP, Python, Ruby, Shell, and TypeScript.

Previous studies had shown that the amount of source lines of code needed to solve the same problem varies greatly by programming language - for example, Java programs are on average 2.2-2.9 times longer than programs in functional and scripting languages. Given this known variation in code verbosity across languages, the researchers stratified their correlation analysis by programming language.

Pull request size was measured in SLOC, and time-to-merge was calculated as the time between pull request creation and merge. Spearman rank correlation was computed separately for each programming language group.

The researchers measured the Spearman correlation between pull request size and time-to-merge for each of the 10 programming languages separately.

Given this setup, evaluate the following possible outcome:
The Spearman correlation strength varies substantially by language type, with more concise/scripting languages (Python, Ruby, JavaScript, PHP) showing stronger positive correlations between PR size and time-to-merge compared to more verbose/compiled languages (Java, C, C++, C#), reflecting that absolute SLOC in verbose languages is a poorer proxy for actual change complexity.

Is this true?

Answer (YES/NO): NO